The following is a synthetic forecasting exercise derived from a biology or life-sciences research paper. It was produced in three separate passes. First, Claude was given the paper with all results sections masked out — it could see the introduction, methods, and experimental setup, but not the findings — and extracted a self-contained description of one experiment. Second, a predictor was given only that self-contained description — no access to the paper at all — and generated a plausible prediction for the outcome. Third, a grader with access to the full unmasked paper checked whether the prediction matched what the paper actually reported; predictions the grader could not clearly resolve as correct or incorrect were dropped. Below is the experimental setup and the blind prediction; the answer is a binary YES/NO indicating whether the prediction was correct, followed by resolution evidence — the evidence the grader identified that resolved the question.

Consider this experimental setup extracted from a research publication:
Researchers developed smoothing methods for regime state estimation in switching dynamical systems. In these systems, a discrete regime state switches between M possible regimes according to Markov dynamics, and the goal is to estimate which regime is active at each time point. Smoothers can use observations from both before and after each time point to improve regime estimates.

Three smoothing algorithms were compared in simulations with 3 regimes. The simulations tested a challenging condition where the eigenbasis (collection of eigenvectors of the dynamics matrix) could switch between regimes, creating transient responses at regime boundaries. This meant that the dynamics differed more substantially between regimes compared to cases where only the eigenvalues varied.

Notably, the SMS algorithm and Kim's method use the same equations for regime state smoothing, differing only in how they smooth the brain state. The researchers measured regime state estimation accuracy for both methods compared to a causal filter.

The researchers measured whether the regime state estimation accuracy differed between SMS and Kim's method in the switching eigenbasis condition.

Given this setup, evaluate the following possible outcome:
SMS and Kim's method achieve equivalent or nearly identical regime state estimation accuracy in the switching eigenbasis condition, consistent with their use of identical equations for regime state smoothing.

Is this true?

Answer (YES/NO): YES